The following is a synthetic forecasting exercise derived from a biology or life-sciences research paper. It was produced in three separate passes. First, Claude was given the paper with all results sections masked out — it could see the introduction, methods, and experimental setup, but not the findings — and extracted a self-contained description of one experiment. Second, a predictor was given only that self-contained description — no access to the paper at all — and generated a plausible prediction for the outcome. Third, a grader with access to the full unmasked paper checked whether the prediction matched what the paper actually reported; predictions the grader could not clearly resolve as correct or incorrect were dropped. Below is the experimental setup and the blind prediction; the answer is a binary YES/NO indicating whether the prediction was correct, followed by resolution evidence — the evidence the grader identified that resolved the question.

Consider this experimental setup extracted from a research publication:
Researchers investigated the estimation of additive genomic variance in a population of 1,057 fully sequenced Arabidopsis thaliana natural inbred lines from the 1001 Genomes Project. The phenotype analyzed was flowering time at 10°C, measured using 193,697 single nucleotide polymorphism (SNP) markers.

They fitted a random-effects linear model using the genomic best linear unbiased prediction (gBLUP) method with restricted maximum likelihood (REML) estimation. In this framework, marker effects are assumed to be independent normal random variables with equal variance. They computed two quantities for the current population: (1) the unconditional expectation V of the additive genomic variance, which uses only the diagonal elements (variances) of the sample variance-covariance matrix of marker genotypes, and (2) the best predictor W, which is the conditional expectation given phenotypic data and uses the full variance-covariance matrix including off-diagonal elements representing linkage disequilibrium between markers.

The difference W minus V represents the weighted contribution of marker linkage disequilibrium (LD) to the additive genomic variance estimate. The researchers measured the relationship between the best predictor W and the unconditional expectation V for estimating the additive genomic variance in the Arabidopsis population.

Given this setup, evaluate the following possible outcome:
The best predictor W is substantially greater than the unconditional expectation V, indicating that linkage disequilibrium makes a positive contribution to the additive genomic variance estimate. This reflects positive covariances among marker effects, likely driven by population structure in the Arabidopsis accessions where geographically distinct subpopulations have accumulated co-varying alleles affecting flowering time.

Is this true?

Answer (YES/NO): YES